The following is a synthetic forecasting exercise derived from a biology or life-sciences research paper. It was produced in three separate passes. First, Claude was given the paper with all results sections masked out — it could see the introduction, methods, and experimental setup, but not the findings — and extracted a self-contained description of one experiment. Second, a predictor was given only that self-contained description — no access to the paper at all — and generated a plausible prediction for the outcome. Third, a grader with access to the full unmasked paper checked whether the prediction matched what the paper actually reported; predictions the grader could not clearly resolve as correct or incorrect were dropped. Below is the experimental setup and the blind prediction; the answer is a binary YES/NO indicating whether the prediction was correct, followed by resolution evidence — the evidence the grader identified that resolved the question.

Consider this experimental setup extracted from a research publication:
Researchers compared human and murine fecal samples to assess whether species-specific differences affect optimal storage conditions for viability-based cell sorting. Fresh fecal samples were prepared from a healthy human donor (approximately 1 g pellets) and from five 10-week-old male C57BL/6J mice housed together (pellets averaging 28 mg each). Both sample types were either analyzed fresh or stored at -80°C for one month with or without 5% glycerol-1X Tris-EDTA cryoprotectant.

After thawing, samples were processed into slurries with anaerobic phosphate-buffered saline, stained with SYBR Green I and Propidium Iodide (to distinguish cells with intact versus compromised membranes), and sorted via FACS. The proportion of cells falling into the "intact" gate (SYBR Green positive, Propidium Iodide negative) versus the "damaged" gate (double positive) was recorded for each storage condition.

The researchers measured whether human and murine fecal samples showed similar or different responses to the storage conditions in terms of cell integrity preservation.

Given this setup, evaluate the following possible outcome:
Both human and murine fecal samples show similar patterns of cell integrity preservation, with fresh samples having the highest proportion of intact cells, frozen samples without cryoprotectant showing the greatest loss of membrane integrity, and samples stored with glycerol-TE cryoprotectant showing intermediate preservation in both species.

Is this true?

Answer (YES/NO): NO